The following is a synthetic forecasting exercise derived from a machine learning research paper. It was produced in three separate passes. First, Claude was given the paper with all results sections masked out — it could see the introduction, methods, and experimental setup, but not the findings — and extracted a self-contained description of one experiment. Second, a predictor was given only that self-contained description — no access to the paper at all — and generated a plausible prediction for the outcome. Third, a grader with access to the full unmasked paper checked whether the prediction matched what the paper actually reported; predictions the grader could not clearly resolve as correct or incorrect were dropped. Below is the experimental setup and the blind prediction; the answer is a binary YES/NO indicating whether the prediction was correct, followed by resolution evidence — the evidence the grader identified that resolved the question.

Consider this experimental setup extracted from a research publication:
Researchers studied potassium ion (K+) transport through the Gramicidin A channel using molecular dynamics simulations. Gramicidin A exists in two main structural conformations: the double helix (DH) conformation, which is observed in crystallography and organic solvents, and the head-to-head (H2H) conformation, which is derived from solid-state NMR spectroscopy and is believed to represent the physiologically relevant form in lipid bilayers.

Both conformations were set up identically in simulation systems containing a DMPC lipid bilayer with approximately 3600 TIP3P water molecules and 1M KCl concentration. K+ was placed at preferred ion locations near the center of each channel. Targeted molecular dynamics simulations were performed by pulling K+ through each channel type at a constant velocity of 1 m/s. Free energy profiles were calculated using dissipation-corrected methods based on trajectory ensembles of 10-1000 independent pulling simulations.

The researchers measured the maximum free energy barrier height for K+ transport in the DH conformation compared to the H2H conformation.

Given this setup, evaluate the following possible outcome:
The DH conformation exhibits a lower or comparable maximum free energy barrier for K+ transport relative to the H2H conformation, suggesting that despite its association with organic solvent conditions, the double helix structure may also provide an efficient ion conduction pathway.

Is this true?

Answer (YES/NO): YES